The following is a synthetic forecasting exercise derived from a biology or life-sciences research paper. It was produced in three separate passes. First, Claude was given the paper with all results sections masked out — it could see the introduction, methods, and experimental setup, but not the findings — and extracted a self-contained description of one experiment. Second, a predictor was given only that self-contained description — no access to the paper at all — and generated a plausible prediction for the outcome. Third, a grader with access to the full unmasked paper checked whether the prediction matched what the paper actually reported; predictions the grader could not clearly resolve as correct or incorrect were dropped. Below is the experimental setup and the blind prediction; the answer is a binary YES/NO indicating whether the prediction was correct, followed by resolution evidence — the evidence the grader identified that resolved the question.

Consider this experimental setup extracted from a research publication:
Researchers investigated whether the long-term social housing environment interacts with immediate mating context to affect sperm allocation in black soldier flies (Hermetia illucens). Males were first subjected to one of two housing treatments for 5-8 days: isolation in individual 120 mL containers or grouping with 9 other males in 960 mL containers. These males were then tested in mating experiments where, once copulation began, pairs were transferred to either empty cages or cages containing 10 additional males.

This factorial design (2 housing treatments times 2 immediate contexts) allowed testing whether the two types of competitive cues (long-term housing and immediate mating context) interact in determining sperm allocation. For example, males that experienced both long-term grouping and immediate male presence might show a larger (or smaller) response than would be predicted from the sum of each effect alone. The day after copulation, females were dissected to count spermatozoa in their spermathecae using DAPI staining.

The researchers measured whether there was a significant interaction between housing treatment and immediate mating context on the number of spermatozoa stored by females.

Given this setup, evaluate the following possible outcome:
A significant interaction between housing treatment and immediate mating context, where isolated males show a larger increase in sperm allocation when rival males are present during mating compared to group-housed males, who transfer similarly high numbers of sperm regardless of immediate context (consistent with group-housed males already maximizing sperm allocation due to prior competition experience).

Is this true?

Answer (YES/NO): NO